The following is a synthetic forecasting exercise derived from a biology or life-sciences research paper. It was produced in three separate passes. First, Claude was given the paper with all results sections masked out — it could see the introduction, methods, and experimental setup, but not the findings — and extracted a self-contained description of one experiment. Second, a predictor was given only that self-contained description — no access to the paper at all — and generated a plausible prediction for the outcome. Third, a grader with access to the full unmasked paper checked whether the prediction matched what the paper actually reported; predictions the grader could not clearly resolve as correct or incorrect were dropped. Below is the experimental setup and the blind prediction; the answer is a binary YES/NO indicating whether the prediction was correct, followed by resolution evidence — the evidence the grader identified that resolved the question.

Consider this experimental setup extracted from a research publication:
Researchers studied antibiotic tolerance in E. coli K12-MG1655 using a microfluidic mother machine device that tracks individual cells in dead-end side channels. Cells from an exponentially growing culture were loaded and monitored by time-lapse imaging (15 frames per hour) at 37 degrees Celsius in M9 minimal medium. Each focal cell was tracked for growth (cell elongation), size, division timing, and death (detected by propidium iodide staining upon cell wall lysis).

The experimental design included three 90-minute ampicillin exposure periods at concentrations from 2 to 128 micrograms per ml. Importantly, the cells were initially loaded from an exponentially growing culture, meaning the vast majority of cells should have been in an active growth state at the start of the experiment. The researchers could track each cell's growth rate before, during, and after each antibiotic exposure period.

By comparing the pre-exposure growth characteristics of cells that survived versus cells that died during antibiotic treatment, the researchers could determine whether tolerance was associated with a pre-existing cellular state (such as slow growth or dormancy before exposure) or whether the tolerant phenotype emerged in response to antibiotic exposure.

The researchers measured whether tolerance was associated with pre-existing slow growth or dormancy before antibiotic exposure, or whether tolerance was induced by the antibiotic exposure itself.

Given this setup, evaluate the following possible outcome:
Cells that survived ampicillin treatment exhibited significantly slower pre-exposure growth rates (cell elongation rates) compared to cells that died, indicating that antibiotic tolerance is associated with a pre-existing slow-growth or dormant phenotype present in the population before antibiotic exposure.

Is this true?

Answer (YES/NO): NO